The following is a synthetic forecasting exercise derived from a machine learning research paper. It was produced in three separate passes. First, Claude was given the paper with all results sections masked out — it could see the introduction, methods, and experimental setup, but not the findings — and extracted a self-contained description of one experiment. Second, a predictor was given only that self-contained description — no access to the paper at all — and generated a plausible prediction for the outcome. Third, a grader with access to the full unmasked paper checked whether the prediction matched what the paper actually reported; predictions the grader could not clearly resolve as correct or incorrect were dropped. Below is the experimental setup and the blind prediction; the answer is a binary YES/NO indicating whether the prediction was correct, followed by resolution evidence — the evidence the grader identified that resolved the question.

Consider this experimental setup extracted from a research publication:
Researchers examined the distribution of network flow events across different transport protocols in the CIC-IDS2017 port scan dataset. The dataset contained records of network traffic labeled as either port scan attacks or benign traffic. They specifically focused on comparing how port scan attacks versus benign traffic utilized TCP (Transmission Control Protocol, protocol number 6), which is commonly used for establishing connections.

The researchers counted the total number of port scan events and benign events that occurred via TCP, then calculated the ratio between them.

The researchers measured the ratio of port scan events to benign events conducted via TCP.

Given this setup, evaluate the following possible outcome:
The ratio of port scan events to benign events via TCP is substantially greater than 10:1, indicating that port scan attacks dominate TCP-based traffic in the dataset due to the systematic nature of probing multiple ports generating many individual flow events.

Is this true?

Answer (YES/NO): NO